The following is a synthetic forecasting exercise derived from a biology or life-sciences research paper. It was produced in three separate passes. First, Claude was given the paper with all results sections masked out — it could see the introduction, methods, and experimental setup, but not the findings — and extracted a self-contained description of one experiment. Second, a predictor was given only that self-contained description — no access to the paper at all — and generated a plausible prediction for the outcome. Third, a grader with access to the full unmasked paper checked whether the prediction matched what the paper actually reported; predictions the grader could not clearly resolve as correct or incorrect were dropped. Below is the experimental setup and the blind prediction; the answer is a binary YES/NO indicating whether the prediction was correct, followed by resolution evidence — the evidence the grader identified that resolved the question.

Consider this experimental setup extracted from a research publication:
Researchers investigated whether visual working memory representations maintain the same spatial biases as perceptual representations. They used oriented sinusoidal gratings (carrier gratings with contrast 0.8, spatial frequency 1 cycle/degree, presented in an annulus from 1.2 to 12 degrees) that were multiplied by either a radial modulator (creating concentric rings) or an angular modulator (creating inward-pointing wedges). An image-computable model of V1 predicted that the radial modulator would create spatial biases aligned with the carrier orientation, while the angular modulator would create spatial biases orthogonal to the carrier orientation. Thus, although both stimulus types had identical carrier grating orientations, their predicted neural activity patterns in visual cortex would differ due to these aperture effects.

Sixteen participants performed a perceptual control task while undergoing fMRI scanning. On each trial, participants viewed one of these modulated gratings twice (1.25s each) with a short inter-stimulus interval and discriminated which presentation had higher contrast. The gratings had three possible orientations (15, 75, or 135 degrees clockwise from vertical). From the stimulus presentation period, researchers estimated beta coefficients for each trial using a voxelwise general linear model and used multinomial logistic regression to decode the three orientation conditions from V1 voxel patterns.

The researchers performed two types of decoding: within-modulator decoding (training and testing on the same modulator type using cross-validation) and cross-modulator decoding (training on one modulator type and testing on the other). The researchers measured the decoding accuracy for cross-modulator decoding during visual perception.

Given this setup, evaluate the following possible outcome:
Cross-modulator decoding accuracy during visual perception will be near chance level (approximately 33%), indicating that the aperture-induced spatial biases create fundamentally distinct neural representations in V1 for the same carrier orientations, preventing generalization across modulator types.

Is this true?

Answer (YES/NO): YES